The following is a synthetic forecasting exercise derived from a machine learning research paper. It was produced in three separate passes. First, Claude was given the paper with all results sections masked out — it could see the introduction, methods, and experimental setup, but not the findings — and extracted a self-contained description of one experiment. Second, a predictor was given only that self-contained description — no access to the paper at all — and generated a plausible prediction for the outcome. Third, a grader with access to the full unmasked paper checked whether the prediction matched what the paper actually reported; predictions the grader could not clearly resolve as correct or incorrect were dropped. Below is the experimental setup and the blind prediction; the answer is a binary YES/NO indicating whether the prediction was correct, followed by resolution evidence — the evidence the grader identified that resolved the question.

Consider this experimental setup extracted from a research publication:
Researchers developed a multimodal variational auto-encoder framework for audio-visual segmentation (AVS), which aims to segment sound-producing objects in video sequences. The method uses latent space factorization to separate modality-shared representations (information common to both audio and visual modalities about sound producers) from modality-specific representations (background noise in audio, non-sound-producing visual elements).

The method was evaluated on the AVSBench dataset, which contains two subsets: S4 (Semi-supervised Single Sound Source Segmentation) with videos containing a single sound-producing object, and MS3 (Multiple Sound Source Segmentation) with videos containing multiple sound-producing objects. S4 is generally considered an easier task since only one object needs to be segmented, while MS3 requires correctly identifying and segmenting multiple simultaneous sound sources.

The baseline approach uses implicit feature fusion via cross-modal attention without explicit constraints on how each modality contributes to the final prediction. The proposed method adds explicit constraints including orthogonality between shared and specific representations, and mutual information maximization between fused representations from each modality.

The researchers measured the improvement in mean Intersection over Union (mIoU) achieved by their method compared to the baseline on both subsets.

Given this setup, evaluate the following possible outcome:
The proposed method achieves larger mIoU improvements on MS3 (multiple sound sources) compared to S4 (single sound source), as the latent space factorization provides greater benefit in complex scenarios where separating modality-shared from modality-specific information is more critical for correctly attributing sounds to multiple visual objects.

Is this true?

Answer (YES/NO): YES